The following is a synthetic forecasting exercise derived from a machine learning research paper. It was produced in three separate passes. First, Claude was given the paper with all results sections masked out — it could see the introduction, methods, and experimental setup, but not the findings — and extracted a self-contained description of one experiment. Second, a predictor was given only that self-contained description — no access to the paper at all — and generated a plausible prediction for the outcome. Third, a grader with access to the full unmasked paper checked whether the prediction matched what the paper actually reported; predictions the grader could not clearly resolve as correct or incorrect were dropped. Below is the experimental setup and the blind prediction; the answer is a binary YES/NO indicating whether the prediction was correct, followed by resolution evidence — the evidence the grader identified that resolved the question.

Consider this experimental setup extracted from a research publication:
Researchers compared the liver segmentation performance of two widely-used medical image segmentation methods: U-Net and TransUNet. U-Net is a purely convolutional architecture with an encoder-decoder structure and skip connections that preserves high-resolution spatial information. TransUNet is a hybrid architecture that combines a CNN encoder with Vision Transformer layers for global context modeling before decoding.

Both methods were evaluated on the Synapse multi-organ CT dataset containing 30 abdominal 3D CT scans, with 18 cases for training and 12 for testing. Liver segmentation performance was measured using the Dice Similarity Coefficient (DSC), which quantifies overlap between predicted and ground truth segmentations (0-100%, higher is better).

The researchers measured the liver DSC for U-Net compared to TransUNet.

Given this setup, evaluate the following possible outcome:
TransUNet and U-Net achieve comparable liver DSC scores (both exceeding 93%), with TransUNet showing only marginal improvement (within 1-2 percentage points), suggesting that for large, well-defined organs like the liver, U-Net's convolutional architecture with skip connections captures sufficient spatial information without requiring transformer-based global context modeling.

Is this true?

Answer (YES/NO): YES